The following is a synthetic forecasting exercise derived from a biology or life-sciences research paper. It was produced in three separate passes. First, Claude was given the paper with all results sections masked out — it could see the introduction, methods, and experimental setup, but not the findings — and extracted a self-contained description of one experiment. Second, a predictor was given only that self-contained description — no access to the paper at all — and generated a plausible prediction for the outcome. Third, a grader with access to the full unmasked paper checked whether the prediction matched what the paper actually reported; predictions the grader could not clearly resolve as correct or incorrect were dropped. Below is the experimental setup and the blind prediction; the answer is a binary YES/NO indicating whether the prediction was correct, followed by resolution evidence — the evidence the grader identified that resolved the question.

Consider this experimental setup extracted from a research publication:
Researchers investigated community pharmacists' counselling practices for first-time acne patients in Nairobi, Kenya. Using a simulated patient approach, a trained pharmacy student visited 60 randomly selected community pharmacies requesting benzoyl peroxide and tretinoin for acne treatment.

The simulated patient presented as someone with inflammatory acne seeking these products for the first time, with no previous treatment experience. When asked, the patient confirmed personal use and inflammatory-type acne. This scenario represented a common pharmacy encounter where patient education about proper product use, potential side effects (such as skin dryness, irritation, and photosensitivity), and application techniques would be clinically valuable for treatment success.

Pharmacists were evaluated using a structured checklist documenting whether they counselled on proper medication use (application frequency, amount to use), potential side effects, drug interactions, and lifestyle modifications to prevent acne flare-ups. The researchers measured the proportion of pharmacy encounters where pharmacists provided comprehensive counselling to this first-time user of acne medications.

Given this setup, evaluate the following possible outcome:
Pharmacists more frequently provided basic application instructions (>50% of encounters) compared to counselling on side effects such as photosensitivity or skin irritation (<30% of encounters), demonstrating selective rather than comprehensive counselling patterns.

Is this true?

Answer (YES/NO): NO